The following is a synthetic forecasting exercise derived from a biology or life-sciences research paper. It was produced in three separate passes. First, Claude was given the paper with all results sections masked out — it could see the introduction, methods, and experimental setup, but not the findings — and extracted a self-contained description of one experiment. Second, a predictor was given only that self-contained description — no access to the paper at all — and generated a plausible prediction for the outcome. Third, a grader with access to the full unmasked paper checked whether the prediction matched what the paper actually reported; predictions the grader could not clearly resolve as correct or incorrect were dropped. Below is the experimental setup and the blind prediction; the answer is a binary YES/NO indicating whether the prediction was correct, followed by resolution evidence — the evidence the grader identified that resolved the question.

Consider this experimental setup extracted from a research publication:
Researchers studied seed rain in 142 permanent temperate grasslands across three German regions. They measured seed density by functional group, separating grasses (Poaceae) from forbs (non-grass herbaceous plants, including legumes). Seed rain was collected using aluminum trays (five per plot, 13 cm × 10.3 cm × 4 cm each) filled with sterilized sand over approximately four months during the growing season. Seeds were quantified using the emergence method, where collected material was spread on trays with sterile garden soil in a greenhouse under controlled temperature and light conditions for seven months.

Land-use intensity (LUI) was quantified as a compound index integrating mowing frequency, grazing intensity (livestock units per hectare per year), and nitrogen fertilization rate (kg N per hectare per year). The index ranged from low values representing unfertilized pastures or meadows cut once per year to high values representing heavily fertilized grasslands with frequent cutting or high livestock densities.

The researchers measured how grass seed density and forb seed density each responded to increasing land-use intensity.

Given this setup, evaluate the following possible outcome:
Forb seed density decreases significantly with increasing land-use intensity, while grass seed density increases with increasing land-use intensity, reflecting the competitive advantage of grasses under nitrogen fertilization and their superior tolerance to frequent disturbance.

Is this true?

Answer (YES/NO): NO